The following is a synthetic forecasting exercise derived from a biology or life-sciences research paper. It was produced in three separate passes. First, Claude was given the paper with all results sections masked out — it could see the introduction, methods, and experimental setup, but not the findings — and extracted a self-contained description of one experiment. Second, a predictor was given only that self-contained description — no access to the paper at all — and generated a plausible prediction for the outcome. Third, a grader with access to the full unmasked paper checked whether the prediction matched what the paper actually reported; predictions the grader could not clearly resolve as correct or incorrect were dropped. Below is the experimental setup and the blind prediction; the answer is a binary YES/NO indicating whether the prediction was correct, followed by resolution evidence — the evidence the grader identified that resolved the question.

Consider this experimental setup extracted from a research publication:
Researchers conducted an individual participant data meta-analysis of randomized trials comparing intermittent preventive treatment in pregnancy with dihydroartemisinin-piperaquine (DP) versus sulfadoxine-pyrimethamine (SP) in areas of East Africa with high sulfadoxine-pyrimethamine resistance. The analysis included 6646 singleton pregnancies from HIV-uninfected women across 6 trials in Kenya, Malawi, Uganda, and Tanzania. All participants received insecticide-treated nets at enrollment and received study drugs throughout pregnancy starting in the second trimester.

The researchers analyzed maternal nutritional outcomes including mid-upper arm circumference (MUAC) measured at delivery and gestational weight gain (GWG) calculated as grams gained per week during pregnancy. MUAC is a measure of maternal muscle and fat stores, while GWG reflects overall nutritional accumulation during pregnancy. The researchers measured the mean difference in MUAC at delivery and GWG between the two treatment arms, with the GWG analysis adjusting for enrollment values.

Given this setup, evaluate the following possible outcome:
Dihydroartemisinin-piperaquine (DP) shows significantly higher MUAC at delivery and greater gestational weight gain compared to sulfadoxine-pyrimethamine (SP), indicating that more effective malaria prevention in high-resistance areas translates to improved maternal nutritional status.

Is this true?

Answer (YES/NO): NO